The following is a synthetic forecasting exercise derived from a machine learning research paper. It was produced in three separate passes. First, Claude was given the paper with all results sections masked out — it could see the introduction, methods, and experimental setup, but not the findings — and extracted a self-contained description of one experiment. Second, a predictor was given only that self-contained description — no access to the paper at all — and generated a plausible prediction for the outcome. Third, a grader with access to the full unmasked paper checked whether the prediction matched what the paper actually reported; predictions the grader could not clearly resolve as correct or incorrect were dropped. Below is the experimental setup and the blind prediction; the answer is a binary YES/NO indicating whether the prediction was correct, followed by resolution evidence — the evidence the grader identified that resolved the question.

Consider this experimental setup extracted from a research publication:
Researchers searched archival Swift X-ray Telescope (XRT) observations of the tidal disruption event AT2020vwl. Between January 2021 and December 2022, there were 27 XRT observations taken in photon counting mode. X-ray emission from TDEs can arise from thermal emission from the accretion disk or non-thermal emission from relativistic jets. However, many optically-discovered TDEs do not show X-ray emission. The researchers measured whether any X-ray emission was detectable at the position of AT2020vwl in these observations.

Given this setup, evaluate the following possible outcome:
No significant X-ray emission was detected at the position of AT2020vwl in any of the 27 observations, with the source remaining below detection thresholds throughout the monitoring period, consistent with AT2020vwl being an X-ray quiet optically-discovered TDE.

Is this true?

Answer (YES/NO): YES